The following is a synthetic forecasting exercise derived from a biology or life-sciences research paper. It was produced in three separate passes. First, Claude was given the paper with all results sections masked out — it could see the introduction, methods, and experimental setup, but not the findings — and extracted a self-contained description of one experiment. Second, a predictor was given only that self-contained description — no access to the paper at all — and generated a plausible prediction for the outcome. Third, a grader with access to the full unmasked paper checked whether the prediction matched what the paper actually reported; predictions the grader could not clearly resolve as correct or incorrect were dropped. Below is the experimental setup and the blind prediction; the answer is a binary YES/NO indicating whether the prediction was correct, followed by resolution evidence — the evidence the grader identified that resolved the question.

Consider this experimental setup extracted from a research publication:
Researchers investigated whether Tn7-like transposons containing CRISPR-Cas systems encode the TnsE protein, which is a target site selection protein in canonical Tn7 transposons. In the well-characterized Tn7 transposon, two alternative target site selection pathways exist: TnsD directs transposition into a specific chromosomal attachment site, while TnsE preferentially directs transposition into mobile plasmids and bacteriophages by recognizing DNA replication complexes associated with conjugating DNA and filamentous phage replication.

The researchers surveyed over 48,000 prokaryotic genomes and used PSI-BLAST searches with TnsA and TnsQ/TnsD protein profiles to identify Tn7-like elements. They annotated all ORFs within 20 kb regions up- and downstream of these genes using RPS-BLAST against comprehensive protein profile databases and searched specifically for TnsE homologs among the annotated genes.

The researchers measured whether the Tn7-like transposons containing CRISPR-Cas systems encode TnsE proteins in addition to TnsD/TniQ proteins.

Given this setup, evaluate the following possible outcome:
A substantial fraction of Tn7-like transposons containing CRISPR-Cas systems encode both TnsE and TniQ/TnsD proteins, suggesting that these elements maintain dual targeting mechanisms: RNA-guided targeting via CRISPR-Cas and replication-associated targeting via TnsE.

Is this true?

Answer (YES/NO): NO